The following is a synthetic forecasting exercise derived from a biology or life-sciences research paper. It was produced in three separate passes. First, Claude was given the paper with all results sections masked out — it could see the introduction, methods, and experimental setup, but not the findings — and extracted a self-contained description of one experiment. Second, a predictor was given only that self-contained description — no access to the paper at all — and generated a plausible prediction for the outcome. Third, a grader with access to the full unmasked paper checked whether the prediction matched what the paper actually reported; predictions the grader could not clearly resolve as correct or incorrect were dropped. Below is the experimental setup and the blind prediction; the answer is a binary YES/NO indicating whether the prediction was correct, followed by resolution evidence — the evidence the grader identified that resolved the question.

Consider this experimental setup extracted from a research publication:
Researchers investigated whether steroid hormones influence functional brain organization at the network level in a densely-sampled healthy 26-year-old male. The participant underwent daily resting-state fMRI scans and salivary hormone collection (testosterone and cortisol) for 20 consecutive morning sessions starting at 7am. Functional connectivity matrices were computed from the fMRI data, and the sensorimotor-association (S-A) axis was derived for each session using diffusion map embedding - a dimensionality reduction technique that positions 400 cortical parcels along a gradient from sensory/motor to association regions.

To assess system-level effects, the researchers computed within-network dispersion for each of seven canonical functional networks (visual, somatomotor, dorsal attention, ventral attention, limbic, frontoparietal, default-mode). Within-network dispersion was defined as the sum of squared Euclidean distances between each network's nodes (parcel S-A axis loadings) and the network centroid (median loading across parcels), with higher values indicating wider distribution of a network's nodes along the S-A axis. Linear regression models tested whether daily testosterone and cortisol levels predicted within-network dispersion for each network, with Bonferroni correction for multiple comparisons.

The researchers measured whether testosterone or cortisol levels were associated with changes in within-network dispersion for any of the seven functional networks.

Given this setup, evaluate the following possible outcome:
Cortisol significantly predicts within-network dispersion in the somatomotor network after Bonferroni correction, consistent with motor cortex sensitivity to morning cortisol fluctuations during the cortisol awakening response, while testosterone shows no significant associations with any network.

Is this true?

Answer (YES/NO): NO